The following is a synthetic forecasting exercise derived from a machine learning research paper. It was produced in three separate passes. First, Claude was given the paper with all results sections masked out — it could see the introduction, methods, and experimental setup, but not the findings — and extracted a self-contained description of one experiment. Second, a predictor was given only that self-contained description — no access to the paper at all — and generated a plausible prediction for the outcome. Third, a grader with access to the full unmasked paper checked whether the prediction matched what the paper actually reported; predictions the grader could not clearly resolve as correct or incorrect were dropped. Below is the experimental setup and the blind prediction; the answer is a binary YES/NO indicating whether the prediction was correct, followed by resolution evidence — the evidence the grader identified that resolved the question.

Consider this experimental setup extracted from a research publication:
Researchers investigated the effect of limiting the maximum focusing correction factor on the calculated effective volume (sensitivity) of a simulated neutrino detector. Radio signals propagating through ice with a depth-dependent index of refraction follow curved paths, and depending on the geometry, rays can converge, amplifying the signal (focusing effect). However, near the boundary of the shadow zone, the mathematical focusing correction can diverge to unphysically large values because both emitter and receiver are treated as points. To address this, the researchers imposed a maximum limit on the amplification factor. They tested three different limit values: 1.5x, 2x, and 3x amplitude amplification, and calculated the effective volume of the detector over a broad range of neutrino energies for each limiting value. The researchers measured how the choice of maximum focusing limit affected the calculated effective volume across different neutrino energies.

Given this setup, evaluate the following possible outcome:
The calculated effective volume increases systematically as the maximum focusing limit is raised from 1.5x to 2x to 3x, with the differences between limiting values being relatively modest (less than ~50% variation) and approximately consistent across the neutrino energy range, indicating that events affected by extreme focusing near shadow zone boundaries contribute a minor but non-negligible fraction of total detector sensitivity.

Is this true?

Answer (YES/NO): NO